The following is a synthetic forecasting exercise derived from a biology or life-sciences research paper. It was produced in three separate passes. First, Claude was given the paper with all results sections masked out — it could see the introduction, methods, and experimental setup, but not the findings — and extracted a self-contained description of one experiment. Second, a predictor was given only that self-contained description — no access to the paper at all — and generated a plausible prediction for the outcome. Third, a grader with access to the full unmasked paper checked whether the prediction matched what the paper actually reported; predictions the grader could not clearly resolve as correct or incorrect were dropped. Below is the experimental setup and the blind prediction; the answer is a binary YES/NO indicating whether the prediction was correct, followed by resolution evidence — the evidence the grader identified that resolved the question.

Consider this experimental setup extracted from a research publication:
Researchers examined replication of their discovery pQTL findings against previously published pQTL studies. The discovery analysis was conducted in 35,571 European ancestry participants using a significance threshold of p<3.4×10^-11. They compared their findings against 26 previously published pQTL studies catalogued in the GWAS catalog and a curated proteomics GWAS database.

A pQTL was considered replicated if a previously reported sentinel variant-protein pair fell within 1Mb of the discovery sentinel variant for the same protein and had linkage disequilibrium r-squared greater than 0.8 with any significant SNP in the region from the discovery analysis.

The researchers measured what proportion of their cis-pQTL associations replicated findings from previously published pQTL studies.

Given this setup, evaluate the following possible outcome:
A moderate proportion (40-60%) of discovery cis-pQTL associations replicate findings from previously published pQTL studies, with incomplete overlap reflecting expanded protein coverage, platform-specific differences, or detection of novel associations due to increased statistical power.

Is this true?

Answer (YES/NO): YES